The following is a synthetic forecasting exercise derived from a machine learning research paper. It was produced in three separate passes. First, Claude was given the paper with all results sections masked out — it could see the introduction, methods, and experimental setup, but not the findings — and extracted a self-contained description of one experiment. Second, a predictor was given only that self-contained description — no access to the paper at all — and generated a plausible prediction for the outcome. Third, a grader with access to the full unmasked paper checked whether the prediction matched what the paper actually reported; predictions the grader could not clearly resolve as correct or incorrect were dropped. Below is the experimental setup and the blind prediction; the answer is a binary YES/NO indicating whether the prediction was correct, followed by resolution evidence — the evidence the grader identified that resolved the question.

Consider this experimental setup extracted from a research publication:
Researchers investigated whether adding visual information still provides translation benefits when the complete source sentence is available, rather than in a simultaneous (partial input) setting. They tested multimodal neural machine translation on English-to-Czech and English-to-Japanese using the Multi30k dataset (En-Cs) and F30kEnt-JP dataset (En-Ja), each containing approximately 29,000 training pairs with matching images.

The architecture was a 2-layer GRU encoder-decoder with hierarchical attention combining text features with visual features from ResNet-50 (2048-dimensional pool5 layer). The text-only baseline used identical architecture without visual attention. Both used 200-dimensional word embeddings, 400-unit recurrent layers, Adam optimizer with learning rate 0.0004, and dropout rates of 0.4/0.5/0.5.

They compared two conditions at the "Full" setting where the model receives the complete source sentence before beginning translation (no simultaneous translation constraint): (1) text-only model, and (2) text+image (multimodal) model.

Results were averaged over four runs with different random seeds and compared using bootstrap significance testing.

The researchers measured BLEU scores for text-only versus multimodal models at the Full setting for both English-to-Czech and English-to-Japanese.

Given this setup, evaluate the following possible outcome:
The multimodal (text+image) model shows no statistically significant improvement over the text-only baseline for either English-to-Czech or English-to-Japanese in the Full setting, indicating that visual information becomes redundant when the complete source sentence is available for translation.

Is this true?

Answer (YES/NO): YES